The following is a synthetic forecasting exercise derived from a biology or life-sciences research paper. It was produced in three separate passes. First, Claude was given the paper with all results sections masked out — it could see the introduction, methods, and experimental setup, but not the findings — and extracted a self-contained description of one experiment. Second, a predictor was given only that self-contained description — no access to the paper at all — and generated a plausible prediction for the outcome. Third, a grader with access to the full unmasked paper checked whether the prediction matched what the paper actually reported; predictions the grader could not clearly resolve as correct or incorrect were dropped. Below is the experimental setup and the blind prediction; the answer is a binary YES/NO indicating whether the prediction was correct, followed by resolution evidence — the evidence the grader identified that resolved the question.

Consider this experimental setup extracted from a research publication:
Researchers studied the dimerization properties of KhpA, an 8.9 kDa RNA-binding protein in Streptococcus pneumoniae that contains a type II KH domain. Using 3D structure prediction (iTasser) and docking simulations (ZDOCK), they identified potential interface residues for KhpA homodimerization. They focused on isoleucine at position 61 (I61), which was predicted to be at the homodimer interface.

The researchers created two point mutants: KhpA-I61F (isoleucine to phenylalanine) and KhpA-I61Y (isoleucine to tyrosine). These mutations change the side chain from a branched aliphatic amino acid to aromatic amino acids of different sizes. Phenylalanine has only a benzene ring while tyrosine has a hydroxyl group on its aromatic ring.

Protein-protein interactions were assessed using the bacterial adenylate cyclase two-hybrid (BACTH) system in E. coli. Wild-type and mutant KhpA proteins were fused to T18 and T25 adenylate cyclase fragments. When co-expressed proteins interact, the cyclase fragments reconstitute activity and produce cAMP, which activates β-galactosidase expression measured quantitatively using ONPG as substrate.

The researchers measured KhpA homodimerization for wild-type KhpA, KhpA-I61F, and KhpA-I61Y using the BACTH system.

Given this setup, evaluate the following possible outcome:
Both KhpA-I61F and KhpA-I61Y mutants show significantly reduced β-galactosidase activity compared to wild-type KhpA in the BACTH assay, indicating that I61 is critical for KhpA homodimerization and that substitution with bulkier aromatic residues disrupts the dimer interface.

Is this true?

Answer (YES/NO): YES